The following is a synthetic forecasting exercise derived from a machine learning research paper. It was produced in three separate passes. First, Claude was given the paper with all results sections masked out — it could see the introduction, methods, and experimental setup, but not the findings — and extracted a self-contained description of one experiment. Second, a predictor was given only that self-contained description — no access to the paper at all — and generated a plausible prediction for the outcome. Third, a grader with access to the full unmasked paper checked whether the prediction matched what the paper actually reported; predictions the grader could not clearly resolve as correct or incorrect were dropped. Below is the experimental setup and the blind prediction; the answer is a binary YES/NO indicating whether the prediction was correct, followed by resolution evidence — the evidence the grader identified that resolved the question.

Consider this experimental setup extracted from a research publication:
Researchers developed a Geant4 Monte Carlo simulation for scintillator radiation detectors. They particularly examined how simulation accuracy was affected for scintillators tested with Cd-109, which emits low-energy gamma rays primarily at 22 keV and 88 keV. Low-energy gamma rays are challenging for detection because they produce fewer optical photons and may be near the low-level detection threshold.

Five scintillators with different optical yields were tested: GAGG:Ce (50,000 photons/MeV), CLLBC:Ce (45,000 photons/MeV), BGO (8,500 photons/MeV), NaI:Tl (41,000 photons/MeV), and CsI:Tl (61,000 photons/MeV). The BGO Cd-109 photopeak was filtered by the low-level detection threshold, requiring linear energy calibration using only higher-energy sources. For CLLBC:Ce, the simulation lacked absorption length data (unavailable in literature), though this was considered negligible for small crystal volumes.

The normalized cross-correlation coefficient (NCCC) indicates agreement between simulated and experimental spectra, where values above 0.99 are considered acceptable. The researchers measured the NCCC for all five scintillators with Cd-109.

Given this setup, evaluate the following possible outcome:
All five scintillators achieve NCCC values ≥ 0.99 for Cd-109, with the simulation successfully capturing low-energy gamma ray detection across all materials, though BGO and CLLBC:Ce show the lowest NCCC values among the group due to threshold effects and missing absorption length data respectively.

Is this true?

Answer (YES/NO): NO